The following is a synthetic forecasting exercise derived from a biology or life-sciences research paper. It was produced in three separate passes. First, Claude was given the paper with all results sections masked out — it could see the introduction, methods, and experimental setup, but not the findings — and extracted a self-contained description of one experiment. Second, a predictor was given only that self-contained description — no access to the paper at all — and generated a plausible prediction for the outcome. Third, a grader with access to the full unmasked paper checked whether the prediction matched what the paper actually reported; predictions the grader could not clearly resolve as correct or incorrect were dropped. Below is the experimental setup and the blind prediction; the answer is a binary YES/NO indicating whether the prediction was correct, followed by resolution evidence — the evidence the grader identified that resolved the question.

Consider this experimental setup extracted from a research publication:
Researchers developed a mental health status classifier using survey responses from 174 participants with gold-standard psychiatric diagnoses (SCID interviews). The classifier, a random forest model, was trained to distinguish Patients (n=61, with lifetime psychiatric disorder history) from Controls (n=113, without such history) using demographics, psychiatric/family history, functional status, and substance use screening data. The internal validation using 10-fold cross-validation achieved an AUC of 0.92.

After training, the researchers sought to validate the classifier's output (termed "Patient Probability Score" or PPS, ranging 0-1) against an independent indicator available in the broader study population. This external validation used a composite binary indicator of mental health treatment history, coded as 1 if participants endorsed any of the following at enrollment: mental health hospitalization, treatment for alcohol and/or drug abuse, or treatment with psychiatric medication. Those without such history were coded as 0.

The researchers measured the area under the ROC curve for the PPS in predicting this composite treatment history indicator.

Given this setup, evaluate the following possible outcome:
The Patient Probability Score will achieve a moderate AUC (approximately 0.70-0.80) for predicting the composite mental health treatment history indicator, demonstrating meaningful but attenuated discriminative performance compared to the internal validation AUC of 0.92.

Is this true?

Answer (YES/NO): NO